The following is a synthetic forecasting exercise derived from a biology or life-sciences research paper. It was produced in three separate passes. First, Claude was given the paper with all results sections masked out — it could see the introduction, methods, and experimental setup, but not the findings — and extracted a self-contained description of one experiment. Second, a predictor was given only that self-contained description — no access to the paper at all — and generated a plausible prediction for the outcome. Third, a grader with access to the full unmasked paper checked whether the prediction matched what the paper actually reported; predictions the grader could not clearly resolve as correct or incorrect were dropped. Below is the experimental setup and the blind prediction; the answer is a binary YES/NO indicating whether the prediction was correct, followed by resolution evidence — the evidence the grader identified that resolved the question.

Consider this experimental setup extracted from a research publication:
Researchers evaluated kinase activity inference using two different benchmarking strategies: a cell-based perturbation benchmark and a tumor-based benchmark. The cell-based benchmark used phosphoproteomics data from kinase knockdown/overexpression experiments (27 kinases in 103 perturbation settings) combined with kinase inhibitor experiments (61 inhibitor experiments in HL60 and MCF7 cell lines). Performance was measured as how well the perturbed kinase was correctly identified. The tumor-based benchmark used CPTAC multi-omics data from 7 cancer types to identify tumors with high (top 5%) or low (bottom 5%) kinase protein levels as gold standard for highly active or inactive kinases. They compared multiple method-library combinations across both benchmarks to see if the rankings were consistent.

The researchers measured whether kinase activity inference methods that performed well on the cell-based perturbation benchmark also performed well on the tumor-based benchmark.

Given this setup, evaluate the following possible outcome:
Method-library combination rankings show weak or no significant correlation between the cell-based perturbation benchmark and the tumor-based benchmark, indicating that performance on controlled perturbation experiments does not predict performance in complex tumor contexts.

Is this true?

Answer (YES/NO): NO